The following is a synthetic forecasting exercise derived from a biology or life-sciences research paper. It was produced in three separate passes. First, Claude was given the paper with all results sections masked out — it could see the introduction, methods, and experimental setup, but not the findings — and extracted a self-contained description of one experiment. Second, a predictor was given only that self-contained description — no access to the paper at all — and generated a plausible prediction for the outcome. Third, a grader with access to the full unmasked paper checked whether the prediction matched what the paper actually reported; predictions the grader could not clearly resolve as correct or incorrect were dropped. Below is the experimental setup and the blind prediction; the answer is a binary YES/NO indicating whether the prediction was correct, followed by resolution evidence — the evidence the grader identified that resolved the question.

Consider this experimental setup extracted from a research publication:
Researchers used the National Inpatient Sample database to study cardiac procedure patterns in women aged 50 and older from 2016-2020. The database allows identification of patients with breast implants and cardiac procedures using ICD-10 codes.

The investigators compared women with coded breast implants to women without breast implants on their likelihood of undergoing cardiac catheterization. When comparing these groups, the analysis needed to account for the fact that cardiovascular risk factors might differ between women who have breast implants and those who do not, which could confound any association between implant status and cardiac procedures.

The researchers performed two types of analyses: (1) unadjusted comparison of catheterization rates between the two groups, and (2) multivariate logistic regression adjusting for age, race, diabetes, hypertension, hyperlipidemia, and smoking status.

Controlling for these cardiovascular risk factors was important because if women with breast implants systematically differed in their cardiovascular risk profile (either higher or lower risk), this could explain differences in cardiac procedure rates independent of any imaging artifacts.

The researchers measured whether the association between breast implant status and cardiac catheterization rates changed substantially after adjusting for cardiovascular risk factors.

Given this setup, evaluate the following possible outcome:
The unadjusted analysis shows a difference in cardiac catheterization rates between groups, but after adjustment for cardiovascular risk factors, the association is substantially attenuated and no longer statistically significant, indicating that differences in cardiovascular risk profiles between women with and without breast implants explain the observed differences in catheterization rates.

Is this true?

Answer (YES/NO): NO